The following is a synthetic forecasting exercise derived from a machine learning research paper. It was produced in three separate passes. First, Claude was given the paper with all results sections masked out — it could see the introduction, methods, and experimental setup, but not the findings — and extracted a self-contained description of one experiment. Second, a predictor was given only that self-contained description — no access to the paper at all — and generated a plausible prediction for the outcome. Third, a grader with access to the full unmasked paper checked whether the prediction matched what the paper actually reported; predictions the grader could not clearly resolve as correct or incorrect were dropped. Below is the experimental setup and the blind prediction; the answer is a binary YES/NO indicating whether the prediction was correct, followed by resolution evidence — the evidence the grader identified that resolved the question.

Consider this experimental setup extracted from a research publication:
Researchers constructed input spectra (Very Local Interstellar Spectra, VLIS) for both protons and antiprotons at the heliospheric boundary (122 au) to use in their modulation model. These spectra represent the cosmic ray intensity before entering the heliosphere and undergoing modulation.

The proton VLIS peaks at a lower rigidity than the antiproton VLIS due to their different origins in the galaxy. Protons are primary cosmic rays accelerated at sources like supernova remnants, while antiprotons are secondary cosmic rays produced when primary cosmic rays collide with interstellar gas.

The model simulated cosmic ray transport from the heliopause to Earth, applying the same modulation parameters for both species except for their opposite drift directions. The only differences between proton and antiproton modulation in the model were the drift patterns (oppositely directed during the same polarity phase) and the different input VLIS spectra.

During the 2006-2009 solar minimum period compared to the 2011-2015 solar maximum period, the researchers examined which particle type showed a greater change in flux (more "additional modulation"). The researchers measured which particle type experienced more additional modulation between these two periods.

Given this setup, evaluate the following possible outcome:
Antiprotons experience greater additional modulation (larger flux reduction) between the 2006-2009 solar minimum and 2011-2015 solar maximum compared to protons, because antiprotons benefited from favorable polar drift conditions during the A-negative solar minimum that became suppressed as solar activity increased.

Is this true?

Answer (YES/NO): NO